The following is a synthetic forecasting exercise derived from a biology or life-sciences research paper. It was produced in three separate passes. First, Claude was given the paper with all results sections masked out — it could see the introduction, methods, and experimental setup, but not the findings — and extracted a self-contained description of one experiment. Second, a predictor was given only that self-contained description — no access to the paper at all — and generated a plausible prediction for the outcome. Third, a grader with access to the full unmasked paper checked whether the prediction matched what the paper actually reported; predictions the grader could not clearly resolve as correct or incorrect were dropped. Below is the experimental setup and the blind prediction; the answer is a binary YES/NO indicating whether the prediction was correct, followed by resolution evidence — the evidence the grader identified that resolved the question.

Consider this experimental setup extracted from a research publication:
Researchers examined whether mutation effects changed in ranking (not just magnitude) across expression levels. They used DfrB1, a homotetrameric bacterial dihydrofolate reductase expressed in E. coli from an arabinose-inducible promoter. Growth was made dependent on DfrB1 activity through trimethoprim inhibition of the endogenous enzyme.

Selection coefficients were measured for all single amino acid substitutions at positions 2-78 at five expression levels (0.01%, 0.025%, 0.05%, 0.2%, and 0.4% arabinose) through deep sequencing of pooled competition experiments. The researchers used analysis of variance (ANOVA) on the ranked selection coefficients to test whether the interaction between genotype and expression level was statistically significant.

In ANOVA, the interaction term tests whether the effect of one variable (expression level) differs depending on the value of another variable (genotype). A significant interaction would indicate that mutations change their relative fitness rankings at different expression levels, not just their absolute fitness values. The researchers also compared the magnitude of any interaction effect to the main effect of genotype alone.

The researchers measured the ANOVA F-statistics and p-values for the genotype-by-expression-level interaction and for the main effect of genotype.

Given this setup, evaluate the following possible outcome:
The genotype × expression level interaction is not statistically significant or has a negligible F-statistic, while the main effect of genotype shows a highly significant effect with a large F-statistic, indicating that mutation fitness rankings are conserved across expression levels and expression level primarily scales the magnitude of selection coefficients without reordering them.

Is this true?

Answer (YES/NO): NO